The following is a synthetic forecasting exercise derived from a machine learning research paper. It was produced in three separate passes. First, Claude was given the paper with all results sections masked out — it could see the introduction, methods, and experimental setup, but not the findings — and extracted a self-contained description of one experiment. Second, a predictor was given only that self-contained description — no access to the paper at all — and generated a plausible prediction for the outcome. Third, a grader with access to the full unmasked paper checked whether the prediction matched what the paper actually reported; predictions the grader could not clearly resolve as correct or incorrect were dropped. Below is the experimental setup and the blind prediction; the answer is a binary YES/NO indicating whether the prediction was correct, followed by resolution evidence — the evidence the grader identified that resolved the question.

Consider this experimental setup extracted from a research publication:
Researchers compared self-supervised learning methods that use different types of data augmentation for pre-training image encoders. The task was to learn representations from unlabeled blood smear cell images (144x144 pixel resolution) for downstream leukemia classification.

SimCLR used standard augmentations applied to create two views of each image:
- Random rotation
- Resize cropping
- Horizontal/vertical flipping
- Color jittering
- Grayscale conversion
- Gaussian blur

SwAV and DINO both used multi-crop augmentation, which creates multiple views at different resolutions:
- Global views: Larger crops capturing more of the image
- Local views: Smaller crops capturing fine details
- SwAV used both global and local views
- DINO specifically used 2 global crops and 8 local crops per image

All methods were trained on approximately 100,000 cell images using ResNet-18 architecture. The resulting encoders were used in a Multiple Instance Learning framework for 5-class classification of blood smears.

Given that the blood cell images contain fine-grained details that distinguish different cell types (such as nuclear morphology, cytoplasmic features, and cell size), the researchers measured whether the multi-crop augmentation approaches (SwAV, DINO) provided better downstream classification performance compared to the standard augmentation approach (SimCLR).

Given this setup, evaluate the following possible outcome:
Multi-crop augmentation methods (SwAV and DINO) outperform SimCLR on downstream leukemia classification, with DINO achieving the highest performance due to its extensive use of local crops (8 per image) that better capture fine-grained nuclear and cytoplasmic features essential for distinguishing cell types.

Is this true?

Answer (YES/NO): NO